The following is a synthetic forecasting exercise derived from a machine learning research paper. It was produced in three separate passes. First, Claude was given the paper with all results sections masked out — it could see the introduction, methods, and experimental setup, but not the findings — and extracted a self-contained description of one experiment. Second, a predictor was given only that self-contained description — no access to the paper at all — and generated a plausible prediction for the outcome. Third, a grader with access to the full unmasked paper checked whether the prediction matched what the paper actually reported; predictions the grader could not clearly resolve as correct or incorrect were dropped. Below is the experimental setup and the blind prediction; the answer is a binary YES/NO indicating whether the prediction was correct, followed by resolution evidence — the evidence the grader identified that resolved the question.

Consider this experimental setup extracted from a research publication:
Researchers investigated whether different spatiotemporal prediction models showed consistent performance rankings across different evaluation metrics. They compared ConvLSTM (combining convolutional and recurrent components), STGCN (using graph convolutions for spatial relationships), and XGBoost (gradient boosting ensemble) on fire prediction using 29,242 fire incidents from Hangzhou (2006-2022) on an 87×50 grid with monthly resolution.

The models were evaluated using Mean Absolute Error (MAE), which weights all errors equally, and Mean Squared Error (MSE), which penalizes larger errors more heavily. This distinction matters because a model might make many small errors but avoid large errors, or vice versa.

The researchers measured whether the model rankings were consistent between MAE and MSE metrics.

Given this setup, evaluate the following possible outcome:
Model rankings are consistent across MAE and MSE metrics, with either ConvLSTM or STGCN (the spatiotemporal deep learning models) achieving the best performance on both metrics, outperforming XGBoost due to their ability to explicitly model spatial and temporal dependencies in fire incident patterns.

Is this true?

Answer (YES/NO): NO